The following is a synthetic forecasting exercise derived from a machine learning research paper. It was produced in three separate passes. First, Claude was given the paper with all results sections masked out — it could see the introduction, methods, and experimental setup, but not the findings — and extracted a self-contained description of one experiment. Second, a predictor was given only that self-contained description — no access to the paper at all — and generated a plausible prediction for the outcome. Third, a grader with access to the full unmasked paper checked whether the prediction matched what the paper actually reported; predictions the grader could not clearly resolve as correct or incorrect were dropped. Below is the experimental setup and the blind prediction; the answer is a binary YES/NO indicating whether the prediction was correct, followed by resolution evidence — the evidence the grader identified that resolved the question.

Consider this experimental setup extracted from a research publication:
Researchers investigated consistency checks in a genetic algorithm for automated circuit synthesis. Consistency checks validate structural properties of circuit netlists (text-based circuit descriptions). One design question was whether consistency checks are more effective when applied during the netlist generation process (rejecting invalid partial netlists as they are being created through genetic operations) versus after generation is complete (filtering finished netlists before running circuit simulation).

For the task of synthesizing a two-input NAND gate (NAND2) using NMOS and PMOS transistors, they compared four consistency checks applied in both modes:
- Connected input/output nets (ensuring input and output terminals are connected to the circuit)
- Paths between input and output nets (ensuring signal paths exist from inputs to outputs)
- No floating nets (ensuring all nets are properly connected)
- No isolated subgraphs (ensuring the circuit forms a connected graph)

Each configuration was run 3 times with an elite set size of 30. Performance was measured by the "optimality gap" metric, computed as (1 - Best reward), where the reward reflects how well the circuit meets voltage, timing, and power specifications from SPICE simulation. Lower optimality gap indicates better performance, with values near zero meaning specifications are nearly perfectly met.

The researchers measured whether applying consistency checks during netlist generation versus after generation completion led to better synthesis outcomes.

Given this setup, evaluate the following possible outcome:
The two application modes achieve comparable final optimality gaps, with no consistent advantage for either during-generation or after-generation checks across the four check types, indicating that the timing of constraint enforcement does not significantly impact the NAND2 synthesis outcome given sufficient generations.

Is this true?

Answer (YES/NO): YES